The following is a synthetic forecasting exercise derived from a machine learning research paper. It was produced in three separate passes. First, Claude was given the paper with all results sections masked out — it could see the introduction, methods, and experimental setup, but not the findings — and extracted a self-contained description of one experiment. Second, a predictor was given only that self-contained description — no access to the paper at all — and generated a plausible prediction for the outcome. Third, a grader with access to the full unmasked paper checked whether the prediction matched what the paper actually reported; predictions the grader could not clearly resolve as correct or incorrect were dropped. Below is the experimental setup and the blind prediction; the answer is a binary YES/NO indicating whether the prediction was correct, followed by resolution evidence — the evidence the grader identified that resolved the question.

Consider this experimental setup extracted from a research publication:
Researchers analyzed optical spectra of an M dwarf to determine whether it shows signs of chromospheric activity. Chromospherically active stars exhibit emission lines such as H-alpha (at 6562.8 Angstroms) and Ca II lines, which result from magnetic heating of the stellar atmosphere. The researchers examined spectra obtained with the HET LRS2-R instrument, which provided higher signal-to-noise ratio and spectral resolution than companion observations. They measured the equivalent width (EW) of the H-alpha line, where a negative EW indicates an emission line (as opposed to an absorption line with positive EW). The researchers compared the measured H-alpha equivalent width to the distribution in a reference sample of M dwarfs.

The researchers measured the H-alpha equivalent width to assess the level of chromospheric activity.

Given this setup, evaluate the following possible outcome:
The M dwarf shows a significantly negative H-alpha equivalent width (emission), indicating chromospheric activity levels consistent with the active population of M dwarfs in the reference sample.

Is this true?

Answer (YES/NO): YES